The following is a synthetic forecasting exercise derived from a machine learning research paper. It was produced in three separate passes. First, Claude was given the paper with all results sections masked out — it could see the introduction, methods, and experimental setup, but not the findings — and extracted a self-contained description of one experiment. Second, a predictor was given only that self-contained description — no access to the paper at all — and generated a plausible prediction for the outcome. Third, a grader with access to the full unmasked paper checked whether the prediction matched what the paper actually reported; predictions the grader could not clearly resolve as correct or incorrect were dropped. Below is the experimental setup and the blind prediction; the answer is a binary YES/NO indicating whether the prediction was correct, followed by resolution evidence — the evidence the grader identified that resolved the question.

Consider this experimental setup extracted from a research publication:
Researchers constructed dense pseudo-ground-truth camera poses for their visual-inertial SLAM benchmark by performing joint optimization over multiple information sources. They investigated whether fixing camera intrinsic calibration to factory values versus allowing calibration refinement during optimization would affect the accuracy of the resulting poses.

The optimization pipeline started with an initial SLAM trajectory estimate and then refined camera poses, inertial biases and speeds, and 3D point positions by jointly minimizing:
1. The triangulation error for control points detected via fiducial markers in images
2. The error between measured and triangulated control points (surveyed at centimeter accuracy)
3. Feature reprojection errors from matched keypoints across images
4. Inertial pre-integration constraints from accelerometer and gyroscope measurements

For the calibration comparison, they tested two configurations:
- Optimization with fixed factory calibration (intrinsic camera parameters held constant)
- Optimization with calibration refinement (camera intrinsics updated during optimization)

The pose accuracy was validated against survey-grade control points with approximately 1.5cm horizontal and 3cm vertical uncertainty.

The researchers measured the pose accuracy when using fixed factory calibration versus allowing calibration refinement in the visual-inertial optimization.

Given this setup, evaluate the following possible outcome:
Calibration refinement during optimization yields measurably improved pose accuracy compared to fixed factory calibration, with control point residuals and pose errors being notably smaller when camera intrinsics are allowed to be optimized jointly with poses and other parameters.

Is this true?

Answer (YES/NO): YES